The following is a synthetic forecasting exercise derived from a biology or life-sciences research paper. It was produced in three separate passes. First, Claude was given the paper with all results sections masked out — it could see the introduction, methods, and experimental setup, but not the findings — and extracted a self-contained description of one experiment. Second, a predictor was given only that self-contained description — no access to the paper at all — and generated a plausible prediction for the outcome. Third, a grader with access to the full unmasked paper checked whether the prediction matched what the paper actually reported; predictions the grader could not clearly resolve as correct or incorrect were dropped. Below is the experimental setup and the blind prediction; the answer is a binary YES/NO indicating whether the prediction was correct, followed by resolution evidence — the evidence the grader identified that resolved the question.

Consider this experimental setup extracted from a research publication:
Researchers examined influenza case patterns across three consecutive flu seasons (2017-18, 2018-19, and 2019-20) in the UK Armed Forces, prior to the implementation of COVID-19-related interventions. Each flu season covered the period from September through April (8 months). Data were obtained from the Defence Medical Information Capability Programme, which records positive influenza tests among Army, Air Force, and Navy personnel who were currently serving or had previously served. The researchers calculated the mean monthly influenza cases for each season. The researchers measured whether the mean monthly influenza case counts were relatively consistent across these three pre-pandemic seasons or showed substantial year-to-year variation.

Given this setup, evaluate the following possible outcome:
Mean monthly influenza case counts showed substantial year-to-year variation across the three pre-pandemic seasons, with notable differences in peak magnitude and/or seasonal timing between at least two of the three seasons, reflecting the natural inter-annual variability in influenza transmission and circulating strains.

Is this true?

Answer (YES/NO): YES